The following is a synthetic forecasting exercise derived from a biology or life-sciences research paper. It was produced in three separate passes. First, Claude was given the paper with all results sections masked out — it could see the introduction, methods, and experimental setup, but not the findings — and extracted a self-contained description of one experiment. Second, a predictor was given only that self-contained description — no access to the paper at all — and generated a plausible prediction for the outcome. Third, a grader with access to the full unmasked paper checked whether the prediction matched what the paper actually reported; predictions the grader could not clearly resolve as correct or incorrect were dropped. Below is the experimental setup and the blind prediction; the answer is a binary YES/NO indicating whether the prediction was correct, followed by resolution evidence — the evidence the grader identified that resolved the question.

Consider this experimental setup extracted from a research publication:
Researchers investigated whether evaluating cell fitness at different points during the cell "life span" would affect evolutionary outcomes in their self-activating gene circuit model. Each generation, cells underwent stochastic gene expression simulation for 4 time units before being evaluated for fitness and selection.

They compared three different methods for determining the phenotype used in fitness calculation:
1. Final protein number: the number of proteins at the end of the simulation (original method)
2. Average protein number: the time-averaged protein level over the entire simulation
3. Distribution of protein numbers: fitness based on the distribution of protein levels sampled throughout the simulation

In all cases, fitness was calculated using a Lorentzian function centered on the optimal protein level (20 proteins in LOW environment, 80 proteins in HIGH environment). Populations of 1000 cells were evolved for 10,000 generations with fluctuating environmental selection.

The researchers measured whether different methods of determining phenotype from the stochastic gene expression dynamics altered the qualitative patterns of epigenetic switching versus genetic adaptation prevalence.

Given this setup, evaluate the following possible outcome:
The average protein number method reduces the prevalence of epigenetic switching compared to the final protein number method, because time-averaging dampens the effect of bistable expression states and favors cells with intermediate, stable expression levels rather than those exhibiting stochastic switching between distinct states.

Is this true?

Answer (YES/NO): NO